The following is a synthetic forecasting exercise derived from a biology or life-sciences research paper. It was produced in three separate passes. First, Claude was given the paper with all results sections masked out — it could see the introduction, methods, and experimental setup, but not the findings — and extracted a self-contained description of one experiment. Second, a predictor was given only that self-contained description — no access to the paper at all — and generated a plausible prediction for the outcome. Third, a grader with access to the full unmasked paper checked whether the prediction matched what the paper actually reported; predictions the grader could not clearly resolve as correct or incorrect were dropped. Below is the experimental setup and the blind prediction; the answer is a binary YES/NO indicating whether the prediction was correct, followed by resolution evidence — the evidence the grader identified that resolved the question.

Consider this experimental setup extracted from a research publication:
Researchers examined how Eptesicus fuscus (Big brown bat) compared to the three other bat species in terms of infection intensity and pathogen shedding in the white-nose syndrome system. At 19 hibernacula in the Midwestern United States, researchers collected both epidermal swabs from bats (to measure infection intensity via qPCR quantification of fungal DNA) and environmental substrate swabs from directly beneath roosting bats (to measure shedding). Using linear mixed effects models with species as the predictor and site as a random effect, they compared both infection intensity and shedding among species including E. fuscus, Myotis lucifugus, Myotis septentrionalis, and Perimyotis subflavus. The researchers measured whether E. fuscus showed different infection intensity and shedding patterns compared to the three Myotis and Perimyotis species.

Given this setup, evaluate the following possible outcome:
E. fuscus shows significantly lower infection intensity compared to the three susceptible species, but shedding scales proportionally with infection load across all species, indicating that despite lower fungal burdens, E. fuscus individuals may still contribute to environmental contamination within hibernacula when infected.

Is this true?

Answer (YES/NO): YES